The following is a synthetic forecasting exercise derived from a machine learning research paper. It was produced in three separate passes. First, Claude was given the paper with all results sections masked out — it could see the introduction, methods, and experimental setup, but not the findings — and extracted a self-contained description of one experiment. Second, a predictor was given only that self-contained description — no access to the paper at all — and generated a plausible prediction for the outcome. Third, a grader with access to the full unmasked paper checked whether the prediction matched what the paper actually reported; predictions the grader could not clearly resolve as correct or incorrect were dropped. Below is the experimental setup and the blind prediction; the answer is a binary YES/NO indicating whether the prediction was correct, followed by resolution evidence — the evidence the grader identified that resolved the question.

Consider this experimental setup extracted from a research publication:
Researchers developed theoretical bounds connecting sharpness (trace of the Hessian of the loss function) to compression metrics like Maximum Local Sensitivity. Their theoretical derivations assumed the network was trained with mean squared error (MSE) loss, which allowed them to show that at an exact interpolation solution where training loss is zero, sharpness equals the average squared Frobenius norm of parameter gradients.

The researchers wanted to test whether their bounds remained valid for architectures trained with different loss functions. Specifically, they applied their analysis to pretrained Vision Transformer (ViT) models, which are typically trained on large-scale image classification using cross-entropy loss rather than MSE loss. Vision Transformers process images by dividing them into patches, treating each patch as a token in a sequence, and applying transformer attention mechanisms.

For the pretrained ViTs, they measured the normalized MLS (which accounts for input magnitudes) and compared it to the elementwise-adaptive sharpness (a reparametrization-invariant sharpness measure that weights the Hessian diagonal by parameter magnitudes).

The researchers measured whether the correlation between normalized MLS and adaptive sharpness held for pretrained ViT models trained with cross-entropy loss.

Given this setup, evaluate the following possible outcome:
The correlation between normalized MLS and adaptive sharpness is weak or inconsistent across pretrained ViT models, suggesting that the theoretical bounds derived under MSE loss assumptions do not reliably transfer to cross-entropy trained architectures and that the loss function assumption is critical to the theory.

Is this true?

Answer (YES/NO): NO